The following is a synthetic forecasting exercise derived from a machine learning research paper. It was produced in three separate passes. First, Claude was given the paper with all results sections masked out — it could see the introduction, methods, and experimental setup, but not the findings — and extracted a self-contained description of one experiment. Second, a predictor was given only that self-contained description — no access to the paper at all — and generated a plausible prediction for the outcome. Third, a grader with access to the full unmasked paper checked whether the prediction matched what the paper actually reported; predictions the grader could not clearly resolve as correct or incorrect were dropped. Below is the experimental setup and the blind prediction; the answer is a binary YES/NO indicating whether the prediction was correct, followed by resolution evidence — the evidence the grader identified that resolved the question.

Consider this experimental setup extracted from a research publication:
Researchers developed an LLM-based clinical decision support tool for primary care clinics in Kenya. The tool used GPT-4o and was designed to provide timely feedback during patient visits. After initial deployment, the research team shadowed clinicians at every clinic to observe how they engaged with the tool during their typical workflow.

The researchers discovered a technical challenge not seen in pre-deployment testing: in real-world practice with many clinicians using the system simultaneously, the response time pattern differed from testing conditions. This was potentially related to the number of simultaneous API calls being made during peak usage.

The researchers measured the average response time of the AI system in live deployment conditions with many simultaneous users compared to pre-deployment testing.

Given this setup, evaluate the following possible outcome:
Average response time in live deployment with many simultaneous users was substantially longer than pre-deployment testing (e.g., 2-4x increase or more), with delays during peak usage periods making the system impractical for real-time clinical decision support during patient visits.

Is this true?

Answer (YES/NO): YES